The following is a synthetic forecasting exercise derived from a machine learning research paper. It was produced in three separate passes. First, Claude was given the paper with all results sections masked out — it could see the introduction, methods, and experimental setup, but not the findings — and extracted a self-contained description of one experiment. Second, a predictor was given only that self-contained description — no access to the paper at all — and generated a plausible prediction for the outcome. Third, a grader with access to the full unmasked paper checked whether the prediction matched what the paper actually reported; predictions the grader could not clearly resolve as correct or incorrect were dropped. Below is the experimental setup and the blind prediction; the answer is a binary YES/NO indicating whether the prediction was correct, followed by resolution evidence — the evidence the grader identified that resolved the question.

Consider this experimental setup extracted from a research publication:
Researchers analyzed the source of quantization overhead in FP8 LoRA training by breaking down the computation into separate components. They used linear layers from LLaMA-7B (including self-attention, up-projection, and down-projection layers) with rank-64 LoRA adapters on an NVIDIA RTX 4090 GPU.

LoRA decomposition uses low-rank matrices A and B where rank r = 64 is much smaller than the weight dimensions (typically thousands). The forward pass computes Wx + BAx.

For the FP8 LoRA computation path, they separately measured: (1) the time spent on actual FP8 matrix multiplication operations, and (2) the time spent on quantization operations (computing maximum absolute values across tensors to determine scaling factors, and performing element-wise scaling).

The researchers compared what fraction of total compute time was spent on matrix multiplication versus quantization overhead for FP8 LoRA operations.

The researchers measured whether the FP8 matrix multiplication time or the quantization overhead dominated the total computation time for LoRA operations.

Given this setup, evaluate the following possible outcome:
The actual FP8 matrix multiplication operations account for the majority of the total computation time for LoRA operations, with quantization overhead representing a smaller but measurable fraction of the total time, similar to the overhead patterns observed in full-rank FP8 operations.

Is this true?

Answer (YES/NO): NO